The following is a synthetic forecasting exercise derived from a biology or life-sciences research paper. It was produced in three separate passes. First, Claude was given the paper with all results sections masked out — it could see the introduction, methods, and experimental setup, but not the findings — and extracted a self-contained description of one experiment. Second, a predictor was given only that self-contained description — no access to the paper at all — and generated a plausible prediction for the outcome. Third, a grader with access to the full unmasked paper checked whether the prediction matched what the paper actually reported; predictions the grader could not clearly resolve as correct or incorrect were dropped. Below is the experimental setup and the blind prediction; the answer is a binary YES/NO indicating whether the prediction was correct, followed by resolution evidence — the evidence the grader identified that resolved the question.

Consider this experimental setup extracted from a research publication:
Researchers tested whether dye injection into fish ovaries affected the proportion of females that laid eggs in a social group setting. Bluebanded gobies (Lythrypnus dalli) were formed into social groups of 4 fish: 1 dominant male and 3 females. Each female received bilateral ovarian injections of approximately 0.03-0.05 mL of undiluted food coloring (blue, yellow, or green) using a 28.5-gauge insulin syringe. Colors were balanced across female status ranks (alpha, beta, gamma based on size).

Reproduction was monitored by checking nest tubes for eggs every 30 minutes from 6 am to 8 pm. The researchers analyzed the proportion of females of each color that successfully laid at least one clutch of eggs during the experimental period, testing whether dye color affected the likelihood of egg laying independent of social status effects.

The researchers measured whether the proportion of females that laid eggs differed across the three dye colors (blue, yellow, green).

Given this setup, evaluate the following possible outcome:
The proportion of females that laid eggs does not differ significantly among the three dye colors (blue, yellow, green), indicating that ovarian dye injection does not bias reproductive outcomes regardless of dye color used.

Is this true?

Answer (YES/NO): NO